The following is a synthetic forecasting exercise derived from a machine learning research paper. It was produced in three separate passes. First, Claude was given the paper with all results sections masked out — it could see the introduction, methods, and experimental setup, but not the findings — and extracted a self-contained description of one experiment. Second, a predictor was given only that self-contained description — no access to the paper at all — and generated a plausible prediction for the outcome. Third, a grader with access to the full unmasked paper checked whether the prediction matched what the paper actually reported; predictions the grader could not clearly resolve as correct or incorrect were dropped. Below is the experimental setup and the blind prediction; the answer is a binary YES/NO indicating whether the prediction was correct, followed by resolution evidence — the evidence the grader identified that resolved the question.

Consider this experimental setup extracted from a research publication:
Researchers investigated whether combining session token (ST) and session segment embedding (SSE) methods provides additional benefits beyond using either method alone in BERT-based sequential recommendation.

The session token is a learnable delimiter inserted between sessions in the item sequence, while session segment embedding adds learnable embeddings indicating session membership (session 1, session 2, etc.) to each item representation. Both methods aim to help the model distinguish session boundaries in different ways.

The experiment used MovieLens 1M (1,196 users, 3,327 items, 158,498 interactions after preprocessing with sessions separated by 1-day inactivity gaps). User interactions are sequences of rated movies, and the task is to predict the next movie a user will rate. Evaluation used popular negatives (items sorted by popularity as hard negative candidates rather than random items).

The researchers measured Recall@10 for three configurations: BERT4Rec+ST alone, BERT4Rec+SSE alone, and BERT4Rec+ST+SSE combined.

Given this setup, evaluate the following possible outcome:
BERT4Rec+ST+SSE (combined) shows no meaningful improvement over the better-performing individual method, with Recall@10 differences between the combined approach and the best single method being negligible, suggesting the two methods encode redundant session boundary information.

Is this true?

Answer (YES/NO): NO